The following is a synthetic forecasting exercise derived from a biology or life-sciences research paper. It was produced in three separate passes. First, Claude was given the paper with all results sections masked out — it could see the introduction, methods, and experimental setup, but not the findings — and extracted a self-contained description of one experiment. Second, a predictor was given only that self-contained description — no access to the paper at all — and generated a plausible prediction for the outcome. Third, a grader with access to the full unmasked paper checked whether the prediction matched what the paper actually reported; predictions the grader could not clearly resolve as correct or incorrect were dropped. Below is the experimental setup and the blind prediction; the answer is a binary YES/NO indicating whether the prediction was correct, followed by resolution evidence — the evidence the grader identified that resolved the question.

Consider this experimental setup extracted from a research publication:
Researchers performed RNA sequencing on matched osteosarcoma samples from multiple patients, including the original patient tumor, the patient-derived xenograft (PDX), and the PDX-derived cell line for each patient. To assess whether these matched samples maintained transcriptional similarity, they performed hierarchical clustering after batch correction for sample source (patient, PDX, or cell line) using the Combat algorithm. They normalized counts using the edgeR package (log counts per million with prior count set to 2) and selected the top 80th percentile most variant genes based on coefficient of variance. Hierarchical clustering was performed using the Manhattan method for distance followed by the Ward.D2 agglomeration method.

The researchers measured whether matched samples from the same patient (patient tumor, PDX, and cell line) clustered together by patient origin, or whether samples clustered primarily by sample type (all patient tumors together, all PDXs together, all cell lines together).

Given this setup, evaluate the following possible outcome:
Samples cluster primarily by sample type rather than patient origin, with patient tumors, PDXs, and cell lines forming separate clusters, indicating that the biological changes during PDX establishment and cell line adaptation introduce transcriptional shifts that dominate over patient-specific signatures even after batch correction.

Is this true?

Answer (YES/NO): NO